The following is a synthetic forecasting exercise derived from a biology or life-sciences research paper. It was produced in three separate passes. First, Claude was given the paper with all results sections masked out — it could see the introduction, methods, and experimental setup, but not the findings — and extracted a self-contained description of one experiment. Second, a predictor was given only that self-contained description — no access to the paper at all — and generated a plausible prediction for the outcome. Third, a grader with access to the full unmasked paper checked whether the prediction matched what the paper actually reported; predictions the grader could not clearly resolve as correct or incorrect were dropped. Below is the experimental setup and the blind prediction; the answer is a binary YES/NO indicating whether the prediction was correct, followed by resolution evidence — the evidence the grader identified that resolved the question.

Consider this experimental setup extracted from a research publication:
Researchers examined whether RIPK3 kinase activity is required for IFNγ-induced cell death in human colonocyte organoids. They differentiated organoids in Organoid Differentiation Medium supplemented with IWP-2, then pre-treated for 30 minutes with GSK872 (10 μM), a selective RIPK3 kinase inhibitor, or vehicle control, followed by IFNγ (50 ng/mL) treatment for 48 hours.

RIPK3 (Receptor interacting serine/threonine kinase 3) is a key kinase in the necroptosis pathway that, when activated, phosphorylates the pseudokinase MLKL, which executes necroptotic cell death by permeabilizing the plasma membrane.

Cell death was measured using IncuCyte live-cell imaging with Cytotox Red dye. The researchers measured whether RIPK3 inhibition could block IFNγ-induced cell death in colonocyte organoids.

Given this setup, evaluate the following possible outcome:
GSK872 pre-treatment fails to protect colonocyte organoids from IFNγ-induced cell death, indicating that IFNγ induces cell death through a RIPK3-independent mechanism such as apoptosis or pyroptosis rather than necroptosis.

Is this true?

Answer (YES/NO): YES